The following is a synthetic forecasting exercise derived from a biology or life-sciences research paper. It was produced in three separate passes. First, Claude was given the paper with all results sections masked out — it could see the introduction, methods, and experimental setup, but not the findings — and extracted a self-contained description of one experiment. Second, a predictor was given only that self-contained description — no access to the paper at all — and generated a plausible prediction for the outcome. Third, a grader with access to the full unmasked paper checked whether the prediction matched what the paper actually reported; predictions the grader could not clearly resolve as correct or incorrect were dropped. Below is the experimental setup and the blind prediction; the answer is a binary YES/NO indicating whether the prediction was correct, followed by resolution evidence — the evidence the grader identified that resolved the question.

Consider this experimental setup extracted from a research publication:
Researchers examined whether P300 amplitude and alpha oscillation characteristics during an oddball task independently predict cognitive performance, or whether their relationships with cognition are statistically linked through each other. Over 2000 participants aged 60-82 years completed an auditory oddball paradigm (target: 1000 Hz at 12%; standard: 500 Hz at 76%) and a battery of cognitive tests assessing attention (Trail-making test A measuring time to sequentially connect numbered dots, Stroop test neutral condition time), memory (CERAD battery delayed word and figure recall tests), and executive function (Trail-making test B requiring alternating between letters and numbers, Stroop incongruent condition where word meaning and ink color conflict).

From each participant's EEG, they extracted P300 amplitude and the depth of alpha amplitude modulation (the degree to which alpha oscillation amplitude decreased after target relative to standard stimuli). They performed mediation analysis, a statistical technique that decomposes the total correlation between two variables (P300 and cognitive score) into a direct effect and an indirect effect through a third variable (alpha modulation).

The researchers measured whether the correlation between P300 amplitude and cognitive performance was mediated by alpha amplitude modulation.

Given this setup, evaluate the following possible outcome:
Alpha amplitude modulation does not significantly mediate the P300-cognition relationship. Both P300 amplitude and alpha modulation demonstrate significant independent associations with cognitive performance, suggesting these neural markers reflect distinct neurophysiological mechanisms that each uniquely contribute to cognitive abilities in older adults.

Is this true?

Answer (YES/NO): NO